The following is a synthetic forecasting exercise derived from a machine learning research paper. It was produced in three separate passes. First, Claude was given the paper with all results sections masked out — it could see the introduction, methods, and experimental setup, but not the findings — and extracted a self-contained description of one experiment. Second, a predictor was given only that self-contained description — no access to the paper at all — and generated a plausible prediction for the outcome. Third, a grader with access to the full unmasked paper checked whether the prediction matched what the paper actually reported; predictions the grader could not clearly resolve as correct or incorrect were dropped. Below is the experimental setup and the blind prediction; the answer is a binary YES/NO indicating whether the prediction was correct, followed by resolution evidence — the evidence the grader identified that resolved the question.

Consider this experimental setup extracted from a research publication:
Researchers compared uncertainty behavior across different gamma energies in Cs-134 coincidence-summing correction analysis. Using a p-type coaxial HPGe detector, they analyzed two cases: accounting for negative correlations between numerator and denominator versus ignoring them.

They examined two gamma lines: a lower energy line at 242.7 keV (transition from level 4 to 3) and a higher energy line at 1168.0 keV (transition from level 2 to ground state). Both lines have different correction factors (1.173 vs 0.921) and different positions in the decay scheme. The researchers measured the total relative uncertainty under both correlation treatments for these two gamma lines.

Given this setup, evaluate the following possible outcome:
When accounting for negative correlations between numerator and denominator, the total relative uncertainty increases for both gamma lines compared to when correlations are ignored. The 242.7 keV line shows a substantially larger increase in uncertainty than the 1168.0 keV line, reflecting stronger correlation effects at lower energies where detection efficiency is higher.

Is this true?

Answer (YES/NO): NO